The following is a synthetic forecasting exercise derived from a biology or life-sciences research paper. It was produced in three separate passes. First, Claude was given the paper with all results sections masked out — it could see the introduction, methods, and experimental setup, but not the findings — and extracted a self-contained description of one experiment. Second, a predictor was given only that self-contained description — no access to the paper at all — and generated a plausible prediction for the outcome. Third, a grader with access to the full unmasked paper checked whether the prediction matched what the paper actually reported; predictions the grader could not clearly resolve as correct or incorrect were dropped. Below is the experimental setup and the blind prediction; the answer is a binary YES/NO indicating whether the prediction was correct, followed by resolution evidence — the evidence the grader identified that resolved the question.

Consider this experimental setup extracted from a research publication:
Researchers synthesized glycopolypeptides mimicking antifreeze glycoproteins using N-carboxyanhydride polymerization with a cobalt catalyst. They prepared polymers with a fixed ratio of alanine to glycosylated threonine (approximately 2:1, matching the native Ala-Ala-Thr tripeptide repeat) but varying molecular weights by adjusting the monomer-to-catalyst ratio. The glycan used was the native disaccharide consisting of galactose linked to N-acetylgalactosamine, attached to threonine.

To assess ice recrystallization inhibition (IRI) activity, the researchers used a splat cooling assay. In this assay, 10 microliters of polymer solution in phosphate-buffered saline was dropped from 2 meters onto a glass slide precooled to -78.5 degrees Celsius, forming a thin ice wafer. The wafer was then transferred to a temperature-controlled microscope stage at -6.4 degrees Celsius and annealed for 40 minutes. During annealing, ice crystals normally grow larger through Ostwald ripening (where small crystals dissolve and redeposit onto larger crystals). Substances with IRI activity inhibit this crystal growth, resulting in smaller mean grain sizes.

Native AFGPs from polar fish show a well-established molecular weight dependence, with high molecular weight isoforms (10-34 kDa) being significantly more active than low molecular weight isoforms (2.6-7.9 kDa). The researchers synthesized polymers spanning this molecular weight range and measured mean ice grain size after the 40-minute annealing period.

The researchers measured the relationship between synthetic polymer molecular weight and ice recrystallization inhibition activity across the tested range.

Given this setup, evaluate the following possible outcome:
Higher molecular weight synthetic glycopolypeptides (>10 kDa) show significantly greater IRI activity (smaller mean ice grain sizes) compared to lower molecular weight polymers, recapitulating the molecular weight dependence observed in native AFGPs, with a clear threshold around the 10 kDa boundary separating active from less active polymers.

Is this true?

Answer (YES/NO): NO